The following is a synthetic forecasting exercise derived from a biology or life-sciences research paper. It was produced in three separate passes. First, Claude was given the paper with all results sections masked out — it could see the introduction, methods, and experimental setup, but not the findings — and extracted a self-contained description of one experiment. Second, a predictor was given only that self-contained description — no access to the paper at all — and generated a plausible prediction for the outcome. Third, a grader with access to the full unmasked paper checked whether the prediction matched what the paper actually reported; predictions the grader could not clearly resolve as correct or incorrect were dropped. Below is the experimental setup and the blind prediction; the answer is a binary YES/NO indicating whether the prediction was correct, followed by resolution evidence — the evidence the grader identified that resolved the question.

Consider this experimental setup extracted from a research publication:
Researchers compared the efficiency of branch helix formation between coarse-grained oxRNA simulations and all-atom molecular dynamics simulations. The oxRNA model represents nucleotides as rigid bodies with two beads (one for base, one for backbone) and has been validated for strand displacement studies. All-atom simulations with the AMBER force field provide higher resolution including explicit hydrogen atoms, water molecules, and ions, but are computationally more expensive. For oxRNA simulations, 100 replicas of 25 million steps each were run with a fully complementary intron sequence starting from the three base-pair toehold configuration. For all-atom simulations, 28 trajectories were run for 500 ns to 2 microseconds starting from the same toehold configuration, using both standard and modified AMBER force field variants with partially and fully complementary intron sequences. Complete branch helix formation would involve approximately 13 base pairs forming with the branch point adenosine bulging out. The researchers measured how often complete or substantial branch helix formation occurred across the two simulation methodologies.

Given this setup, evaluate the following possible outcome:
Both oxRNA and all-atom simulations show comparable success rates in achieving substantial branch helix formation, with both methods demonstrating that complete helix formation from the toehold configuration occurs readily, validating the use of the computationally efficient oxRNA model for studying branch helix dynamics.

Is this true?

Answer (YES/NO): NO